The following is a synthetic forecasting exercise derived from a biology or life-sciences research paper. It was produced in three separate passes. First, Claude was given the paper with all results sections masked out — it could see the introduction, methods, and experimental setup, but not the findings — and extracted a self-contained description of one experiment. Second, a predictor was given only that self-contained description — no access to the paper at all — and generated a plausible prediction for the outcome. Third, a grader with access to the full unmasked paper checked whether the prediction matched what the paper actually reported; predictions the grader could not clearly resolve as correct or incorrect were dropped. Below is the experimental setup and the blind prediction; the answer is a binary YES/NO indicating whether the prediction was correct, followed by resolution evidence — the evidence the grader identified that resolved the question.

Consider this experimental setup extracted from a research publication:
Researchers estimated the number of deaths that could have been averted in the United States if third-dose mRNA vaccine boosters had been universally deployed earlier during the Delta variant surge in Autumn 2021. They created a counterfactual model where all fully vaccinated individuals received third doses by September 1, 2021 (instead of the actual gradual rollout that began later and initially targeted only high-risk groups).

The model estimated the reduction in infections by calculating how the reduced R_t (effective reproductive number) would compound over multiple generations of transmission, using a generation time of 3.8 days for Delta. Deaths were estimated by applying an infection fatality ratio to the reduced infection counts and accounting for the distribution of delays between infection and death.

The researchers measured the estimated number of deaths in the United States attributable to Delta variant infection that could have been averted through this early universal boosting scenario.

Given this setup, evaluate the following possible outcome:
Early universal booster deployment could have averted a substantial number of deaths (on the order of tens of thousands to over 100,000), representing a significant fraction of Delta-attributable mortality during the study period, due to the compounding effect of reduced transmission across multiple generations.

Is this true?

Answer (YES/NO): YES